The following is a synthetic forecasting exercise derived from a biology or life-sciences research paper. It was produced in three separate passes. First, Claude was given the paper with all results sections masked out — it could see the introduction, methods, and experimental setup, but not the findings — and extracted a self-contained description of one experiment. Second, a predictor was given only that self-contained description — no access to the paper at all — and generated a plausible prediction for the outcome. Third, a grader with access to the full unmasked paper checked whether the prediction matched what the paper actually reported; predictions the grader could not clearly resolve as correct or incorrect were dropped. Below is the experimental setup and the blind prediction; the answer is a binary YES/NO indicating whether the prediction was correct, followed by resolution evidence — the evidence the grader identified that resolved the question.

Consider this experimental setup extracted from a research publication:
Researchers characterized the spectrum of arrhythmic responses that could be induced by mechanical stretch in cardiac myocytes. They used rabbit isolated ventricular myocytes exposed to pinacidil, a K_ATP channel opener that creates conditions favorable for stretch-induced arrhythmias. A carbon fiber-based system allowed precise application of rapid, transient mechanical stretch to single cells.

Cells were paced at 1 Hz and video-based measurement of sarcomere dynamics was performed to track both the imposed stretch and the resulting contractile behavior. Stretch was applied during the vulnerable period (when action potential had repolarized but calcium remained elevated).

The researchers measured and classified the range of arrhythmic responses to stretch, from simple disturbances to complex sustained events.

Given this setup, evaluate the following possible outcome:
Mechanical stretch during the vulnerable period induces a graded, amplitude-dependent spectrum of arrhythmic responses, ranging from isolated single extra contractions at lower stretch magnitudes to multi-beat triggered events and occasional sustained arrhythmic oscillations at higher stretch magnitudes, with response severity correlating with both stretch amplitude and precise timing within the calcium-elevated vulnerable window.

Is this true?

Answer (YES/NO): NO